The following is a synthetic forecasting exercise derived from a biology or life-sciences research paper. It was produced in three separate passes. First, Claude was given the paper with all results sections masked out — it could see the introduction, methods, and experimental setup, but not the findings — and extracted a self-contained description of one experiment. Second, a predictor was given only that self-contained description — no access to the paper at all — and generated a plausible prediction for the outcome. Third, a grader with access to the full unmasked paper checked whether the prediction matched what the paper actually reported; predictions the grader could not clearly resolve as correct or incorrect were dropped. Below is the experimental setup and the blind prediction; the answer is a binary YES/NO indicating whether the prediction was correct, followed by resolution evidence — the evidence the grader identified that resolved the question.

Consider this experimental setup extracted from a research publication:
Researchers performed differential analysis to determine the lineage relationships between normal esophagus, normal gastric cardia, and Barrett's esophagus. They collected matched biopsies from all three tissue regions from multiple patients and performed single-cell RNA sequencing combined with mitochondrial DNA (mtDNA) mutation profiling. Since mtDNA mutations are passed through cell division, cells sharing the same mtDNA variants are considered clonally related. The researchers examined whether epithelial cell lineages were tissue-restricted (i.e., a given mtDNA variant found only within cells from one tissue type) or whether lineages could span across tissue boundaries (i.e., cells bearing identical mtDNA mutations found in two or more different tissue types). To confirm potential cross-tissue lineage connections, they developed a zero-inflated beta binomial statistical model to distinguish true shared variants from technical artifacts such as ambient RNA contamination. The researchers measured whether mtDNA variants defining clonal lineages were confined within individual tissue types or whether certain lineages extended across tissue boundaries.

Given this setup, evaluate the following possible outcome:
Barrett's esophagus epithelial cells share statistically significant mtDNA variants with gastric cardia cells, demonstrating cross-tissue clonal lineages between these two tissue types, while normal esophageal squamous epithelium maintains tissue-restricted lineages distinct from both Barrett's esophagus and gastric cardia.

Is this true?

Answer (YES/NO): NO